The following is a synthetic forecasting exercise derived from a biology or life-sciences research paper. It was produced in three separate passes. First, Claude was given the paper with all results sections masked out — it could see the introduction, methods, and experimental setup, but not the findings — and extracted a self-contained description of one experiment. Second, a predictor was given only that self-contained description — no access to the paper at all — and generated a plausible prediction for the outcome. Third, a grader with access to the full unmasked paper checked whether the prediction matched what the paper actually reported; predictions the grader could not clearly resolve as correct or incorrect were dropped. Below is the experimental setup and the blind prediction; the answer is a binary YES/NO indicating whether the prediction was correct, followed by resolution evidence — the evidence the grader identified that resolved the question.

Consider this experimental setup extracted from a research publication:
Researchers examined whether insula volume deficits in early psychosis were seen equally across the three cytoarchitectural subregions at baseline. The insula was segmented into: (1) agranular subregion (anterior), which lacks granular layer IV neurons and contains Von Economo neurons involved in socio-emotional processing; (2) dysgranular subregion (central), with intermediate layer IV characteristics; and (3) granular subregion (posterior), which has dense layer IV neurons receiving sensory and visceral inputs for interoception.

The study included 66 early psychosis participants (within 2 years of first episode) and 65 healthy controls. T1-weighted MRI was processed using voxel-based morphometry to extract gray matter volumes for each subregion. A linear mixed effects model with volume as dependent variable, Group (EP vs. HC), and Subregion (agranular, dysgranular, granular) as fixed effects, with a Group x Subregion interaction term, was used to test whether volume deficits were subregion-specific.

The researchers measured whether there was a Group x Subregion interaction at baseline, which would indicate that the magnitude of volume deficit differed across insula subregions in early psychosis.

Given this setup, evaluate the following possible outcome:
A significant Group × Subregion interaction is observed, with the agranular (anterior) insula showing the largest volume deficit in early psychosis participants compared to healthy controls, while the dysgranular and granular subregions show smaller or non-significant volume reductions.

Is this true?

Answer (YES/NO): NO